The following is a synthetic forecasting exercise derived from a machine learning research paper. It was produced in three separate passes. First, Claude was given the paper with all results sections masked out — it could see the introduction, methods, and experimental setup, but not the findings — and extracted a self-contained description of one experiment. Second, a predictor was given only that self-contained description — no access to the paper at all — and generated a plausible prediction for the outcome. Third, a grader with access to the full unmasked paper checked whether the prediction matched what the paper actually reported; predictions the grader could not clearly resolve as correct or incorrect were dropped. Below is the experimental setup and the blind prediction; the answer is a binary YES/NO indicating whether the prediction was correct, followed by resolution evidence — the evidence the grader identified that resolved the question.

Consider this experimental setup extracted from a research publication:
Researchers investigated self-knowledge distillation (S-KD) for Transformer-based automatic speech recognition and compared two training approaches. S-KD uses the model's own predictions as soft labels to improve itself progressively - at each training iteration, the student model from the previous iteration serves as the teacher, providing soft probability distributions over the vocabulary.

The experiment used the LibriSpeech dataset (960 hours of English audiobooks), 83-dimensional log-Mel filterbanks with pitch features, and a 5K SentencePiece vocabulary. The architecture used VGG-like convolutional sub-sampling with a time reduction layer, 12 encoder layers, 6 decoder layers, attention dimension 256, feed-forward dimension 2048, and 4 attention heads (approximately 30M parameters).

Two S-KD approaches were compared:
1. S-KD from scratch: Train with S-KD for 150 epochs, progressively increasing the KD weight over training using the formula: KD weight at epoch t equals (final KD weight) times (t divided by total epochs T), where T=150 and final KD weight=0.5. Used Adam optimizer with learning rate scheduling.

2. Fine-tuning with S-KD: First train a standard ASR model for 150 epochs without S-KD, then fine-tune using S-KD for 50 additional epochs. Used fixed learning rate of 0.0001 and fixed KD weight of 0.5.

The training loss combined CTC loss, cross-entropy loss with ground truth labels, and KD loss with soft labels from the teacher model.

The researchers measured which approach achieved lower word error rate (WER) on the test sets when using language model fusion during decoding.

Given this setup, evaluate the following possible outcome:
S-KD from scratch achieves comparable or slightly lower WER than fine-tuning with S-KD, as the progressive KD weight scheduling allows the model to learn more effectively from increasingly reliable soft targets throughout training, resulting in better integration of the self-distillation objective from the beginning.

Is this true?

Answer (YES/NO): NO